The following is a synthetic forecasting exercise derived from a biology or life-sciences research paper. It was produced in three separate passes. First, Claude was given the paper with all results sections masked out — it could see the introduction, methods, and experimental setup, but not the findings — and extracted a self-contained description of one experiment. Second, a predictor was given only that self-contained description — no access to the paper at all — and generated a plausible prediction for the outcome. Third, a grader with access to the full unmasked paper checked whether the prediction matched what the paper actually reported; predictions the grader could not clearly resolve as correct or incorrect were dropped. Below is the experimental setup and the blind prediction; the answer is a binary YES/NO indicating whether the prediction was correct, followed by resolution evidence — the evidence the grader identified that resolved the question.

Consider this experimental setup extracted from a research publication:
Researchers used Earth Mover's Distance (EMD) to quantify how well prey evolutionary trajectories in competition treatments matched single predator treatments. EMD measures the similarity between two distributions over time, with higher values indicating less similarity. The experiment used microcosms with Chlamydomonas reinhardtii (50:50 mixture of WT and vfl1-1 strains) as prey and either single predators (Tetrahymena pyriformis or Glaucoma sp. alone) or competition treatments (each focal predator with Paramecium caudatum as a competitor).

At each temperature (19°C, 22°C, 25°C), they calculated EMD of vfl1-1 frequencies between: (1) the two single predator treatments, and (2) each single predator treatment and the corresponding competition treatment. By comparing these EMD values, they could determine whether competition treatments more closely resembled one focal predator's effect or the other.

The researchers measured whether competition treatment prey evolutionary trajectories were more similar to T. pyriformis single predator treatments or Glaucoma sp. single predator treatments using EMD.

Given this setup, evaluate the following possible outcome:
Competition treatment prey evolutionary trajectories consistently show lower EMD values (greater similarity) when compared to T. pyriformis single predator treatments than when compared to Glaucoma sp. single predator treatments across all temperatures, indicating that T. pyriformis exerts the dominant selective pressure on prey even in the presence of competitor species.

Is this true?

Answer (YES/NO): NO